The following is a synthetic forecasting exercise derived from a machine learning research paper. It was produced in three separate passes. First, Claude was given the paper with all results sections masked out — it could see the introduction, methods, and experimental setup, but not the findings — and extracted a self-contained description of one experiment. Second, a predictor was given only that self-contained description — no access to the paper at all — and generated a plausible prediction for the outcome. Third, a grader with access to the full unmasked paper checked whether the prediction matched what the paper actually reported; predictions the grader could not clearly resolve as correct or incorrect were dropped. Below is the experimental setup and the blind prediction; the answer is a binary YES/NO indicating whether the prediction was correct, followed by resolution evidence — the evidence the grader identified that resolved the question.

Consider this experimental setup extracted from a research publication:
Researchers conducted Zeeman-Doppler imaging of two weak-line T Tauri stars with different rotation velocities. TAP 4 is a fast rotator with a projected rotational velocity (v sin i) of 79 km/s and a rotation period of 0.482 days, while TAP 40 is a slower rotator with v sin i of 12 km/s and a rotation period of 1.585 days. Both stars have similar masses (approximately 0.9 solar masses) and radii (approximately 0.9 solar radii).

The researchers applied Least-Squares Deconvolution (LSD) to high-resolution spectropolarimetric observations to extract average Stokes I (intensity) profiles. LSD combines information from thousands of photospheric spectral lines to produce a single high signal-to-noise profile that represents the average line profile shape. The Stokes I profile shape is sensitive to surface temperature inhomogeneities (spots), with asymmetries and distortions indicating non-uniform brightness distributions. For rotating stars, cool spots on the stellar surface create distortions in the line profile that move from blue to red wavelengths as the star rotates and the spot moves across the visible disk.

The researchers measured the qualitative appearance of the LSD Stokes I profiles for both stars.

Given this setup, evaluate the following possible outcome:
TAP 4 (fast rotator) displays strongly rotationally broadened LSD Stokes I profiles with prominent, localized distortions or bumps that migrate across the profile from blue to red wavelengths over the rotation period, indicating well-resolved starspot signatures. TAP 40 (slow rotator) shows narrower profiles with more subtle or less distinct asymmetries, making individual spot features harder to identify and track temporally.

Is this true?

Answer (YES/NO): NO